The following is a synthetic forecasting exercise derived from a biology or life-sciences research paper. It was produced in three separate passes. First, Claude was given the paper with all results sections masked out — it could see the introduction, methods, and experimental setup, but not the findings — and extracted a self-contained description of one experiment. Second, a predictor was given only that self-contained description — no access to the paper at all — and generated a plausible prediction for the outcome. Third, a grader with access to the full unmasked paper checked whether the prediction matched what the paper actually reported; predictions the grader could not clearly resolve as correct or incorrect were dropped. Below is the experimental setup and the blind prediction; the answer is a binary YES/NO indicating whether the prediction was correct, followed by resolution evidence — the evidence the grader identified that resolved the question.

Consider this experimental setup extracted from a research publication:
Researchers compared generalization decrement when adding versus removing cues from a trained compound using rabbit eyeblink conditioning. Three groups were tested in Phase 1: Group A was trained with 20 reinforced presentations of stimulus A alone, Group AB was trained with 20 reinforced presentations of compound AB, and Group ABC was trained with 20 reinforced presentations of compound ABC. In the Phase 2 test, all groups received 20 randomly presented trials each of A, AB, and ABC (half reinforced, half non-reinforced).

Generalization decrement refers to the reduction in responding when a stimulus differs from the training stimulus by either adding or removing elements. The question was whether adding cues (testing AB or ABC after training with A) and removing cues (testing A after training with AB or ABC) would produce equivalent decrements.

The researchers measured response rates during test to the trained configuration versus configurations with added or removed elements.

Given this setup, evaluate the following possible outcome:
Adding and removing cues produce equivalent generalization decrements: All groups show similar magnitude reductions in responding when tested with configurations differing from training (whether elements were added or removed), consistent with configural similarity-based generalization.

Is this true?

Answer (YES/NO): NO